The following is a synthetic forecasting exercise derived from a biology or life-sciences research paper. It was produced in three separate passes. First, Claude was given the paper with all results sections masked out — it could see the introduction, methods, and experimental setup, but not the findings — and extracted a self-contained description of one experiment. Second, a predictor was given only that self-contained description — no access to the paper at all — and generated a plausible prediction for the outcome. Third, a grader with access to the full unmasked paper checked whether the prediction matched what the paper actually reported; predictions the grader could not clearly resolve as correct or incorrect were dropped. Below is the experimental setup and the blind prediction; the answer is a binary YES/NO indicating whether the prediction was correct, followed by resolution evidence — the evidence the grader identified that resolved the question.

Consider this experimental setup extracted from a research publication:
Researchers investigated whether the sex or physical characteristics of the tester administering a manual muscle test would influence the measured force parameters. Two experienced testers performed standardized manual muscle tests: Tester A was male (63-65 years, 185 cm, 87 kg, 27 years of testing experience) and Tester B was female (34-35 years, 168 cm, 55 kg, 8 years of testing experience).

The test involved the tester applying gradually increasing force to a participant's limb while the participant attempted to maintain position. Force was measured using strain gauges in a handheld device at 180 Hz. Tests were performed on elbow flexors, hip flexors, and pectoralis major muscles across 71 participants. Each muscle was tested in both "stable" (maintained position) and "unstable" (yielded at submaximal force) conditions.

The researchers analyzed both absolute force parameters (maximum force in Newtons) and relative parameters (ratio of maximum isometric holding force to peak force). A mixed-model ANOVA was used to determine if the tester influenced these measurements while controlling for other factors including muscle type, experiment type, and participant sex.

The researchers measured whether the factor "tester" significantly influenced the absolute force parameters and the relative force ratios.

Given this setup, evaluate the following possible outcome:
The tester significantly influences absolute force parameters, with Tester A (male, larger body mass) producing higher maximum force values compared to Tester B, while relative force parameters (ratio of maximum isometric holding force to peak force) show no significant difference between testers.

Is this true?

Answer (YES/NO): YES